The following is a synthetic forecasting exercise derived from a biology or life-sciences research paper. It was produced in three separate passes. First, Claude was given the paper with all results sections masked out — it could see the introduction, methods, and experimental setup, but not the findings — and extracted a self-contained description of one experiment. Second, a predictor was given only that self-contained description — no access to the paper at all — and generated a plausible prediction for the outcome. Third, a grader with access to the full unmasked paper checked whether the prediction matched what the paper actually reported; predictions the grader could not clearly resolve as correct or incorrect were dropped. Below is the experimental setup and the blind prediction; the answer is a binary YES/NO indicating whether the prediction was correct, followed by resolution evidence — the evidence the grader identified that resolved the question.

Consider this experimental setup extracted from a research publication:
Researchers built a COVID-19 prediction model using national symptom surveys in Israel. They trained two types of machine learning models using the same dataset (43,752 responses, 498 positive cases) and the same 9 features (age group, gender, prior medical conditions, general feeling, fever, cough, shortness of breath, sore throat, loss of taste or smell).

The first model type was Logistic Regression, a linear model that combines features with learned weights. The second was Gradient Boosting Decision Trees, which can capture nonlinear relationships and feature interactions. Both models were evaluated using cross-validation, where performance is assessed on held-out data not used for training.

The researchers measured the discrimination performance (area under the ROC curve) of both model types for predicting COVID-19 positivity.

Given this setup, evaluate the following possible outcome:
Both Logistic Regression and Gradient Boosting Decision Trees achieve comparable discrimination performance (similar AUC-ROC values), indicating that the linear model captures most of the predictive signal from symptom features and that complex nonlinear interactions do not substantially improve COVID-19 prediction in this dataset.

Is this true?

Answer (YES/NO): YES